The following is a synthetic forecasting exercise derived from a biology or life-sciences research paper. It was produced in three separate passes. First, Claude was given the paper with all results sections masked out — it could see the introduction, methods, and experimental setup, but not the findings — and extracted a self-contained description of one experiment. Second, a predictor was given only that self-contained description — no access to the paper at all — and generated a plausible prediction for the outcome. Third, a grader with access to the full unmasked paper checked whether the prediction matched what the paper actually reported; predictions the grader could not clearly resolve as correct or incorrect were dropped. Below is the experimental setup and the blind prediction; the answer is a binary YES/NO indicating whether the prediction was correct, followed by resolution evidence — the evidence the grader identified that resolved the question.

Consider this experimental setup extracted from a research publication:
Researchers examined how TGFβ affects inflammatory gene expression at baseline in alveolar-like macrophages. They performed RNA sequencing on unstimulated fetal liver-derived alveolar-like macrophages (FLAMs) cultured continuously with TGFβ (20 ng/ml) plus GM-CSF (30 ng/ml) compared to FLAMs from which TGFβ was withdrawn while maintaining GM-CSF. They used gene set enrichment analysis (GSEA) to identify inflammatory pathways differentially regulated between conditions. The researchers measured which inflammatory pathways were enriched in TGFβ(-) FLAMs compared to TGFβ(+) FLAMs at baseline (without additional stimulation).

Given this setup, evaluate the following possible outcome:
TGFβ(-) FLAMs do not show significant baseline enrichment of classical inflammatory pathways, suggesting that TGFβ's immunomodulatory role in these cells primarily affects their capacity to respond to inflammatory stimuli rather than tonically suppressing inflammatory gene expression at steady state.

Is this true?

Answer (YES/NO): NO